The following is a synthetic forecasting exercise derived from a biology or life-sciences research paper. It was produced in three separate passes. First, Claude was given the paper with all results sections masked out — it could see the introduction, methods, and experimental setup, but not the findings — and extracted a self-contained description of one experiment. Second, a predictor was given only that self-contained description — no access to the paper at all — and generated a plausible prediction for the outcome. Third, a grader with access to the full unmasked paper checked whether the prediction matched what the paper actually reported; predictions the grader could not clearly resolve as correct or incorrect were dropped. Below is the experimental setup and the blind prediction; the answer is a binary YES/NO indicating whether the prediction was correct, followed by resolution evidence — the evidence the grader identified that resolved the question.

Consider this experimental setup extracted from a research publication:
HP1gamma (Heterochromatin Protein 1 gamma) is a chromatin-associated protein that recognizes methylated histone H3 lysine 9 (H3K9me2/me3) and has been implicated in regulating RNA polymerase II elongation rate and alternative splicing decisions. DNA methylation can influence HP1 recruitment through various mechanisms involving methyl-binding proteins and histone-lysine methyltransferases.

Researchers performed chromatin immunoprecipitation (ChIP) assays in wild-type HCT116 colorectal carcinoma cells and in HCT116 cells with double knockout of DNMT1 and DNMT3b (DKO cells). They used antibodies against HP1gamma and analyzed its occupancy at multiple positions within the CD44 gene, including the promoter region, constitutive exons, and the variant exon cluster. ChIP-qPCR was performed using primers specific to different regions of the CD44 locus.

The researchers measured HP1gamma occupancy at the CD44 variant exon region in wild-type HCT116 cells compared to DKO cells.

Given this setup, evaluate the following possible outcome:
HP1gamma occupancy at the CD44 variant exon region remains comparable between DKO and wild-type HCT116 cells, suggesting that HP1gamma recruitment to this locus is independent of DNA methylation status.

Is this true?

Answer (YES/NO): NO